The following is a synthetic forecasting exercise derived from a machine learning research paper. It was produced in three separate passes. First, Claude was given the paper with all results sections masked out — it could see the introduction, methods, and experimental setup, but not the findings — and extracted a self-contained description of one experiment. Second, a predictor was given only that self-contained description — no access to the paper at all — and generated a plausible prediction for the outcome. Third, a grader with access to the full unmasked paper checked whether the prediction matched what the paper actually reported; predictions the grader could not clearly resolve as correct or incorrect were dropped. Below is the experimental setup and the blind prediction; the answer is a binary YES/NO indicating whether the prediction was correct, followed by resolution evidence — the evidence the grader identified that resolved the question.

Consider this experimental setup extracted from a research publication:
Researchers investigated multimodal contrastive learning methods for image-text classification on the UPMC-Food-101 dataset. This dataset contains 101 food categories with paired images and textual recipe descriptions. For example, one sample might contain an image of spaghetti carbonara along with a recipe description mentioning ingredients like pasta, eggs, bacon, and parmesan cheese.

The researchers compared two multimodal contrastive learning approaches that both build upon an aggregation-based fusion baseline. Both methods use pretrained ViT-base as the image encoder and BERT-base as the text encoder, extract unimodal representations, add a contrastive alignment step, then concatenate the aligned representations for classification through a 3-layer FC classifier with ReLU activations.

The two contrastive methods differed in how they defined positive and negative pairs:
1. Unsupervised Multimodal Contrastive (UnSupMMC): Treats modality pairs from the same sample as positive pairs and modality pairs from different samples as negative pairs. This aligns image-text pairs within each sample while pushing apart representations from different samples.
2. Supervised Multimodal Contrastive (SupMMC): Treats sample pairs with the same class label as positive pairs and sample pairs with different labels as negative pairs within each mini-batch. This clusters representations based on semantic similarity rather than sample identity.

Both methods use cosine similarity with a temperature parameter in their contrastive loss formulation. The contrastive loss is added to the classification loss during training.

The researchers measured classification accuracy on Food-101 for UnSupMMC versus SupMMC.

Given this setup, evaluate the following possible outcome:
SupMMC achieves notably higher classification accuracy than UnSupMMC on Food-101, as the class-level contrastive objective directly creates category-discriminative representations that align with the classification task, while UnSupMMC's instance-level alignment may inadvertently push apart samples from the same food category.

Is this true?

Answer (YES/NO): NO